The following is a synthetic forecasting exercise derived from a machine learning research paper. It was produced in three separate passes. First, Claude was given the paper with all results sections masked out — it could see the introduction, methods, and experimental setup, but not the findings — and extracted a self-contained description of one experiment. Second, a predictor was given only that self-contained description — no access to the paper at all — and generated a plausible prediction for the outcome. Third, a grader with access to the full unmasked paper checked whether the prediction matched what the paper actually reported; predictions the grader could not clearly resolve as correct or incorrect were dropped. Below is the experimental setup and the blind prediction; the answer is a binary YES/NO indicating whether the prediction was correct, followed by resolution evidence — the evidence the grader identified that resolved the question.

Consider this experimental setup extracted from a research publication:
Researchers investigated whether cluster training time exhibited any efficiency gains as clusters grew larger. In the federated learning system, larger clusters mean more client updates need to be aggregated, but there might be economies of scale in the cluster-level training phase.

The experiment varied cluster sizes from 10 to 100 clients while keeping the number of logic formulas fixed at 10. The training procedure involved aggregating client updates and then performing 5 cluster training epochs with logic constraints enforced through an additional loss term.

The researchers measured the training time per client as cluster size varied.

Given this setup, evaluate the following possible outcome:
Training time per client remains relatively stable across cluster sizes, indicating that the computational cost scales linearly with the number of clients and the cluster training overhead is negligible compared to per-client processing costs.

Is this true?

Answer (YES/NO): NO